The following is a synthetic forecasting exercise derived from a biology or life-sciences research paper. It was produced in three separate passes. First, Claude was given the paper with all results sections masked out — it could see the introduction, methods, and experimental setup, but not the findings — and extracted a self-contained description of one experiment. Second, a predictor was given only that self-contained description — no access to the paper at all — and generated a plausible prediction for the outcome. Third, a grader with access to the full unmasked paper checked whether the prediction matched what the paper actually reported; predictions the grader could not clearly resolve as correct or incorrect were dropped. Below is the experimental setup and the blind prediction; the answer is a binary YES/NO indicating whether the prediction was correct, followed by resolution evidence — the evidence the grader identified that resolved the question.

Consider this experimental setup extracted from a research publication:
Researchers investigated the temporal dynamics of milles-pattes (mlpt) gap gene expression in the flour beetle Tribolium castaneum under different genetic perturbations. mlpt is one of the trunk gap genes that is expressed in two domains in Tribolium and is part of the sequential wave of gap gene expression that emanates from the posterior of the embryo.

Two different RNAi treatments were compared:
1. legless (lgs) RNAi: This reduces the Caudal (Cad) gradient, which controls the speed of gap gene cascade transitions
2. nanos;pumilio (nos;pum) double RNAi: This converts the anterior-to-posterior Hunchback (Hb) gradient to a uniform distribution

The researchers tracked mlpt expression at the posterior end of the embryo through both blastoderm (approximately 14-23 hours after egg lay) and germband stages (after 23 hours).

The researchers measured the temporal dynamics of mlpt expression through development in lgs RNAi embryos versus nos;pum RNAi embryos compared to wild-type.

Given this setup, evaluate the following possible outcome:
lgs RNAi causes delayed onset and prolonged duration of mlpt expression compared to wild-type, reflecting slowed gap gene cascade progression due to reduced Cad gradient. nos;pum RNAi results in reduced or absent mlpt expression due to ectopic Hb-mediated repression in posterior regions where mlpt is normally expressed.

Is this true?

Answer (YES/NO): NO